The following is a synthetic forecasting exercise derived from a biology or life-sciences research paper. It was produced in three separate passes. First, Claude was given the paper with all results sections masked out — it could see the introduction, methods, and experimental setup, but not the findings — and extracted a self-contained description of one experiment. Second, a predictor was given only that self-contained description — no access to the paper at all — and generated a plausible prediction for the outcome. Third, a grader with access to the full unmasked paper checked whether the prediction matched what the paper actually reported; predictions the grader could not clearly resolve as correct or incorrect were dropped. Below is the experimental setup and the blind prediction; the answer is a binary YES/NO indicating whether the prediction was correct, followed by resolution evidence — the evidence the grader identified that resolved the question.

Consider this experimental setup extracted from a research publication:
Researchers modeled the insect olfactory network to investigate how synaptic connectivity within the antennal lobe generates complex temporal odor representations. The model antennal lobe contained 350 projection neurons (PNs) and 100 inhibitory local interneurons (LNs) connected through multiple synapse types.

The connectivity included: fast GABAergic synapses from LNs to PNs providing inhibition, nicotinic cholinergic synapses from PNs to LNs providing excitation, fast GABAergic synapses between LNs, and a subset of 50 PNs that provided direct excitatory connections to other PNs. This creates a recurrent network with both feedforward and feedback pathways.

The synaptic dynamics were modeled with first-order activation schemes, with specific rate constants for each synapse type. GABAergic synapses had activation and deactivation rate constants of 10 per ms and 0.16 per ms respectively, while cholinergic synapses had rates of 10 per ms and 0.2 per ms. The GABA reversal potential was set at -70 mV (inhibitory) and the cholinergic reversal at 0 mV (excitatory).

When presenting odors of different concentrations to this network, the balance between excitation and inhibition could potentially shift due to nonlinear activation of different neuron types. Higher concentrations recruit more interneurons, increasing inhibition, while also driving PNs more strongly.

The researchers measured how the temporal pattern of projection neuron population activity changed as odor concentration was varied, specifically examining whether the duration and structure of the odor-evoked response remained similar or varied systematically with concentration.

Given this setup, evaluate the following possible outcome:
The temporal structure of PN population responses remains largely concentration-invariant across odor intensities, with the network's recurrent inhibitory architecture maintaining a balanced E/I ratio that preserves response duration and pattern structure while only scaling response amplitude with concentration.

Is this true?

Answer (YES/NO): NO